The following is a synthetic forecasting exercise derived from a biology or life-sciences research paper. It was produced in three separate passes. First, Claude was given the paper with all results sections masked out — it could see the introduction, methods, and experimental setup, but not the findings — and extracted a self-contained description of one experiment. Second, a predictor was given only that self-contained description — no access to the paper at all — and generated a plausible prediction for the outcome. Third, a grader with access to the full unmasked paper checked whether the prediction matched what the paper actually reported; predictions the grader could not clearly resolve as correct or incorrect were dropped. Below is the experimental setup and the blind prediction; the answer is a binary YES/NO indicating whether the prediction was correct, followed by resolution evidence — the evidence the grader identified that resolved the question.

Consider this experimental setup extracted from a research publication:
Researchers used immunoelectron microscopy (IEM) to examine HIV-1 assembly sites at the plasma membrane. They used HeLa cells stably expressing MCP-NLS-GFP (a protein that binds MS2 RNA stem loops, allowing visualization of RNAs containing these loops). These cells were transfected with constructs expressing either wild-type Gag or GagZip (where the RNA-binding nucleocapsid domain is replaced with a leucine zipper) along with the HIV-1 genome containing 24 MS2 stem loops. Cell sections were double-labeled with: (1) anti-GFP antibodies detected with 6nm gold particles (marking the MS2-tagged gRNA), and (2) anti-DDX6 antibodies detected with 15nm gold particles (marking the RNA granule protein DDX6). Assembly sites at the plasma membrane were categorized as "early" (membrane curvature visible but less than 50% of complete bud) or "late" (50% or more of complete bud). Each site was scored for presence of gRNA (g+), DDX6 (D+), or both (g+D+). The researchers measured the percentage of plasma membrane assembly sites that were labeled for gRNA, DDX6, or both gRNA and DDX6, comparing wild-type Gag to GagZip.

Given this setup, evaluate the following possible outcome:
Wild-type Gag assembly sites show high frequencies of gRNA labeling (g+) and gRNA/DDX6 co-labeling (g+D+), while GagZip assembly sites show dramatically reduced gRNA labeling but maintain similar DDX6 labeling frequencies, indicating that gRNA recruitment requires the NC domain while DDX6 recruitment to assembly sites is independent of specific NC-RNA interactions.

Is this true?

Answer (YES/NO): YES